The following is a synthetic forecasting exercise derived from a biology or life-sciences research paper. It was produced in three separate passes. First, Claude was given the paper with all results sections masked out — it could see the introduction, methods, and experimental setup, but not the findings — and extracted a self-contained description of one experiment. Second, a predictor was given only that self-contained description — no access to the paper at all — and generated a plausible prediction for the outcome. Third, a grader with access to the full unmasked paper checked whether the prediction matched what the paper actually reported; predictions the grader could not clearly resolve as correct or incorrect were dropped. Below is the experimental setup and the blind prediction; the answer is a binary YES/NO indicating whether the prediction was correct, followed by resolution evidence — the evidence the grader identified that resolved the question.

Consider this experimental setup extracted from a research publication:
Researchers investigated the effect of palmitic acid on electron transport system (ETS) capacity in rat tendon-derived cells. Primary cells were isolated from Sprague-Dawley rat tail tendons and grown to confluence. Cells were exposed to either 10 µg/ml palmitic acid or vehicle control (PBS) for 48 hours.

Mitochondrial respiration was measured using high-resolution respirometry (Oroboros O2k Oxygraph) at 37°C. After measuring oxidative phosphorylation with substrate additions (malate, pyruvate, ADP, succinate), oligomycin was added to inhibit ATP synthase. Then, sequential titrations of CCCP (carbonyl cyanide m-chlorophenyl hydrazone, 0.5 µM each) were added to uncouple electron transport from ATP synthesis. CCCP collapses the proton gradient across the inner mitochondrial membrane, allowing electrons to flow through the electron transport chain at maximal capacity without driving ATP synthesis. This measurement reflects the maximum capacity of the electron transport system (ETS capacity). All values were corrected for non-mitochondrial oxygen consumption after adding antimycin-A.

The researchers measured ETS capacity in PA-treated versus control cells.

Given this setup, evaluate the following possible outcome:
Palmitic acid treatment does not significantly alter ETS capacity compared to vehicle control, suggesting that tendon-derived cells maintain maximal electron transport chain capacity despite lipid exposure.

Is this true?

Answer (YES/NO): NO